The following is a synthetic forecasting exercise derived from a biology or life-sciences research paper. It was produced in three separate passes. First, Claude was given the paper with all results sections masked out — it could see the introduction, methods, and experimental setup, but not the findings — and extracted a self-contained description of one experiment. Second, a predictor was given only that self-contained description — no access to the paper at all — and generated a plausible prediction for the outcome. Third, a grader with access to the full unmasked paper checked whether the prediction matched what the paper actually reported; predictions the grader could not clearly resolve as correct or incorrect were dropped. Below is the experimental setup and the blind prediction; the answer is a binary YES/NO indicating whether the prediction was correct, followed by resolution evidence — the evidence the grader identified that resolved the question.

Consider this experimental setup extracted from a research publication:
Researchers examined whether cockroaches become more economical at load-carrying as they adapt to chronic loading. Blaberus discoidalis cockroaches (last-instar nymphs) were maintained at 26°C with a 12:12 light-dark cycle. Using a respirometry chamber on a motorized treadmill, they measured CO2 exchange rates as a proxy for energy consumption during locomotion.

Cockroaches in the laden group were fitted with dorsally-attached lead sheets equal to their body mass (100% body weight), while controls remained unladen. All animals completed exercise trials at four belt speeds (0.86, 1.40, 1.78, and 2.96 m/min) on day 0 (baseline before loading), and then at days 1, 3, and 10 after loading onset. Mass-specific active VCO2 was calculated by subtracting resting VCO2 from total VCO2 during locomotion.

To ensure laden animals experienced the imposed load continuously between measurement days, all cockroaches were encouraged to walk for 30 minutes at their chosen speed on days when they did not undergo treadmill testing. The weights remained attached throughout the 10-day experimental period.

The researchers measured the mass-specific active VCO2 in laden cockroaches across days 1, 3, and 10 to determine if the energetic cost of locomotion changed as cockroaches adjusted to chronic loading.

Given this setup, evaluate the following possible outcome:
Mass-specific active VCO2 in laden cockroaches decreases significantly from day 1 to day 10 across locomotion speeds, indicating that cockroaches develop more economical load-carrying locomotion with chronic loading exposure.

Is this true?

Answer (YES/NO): NO